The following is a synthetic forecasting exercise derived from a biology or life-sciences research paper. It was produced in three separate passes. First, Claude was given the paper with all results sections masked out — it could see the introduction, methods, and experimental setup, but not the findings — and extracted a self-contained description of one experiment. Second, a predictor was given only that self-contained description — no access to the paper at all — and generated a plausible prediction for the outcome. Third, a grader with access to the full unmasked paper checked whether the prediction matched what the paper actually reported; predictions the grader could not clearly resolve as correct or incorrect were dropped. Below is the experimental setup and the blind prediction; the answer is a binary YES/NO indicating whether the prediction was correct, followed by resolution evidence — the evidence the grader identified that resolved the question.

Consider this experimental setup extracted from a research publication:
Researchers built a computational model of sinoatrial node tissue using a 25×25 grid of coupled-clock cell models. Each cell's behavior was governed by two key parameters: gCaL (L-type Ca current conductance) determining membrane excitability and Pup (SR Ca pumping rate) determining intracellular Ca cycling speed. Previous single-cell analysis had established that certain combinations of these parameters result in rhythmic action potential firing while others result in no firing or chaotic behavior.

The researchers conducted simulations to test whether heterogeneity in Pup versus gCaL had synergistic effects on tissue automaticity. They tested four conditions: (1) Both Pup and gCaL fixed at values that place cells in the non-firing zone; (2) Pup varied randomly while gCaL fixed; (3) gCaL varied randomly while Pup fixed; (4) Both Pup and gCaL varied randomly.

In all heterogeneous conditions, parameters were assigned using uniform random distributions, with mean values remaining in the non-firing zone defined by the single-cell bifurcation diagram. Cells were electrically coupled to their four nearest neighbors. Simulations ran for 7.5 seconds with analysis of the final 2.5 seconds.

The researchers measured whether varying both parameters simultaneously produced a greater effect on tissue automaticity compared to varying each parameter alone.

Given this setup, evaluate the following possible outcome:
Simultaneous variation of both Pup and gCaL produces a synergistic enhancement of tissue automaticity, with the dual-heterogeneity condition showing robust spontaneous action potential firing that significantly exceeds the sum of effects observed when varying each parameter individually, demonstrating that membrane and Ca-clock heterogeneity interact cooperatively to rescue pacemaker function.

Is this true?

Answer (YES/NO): YES